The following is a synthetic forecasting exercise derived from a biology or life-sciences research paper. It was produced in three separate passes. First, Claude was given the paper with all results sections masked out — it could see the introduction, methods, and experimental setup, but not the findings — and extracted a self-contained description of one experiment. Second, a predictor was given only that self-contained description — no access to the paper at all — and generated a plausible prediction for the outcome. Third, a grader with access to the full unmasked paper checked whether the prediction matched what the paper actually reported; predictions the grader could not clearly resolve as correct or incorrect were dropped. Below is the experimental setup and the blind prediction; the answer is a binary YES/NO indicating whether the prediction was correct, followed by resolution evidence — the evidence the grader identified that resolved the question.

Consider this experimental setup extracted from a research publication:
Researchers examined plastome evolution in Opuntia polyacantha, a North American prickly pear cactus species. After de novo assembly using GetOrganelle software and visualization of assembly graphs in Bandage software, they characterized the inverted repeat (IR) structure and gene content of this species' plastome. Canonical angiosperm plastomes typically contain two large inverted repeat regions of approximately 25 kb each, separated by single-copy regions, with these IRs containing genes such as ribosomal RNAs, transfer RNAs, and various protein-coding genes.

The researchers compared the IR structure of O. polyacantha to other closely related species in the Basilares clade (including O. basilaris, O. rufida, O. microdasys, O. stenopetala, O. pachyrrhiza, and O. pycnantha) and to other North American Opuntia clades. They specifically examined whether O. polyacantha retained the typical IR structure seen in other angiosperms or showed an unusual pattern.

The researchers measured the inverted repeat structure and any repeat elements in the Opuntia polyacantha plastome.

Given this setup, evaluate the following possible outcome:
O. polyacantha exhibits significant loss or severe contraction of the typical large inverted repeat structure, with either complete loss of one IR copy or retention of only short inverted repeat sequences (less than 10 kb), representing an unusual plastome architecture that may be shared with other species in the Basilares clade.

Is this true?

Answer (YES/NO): YES